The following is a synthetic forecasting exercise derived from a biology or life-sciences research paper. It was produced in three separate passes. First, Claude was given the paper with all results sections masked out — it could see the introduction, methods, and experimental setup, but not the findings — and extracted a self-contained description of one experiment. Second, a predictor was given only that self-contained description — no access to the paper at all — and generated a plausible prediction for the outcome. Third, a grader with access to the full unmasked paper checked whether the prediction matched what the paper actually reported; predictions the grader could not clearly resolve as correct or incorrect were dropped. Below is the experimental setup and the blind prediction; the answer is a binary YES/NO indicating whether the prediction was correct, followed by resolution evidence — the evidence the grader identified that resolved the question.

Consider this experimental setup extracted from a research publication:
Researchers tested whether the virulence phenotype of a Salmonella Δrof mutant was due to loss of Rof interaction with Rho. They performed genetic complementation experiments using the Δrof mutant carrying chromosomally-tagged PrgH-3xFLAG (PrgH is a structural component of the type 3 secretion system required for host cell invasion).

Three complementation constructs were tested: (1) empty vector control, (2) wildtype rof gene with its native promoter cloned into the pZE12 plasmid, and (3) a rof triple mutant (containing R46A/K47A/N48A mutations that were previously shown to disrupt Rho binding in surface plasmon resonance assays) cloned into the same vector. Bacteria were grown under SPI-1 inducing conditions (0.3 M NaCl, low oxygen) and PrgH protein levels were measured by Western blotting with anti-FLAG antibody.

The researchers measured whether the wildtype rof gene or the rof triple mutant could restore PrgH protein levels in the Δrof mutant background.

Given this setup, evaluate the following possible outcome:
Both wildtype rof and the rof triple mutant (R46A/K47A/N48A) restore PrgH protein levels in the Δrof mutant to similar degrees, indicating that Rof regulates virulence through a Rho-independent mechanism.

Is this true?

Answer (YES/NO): NO